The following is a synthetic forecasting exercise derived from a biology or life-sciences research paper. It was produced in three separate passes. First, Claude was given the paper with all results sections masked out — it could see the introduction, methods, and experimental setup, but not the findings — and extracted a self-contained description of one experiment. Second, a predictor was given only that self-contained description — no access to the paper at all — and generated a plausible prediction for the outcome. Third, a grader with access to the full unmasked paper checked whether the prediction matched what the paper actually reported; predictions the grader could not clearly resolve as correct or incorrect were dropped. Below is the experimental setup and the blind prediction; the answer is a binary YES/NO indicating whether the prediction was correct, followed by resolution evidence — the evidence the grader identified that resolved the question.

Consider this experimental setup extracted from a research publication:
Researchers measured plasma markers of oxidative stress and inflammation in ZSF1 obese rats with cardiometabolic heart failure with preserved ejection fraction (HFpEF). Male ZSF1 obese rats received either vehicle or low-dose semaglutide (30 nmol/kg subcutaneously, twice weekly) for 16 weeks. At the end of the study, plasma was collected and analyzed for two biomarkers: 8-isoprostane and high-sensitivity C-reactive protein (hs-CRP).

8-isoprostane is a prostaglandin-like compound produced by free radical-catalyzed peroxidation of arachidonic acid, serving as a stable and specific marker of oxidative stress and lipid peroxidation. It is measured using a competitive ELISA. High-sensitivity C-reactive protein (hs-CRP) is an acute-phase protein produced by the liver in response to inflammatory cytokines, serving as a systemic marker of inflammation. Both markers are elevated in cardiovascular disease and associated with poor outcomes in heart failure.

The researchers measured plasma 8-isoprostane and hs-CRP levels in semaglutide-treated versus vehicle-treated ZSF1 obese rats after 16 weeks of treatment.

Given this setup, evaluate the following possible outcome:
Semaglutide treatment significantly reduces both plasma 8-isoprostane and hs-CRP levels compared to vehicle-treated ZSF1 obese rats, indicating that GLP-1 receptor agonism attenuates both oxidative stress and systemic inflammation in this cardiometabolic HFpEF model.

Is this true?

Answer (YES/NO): YES